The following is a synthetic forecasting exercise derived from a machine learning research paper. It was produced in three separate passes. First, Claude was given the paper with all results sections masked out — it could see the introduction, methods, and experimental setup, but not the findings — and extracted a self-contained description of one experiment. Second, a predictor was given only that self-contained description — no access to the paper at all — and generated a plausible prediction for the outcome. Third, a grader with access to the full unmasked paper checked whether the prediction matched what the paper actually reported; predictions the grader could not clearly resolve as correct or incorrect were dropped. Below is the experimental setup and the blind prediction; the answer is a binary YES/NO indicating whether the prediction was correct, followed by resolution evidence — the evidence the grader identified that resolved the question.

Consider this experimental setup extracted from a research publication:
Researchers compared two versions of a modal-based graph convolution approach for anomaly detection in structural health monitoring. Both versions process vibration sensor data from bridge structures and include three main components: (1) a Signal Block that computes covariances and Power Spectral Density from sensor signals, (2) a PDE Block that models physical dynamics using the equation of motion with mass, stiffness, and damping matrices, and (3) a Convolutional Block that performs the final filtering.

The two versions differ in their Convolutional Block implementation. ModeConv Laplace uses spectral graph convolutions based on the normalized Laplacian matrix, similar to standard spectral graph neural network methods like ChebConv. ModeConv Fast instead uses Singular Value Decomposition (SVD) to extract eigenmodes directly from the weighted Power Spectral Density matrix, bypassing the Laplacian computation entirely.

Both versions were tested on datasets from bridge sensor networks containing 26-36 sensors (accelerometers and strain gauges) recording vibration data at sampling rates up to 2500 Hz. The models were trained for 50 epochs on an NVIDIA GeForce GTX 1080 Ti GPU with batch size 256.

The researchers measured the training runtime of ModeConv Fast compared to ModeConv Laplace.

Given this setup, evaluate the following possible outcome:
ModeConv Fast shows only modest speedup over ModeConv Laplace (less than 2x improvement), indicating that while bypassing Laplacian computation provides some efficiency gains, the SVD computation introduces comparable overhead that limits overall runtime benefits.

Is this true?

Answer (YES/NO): NO